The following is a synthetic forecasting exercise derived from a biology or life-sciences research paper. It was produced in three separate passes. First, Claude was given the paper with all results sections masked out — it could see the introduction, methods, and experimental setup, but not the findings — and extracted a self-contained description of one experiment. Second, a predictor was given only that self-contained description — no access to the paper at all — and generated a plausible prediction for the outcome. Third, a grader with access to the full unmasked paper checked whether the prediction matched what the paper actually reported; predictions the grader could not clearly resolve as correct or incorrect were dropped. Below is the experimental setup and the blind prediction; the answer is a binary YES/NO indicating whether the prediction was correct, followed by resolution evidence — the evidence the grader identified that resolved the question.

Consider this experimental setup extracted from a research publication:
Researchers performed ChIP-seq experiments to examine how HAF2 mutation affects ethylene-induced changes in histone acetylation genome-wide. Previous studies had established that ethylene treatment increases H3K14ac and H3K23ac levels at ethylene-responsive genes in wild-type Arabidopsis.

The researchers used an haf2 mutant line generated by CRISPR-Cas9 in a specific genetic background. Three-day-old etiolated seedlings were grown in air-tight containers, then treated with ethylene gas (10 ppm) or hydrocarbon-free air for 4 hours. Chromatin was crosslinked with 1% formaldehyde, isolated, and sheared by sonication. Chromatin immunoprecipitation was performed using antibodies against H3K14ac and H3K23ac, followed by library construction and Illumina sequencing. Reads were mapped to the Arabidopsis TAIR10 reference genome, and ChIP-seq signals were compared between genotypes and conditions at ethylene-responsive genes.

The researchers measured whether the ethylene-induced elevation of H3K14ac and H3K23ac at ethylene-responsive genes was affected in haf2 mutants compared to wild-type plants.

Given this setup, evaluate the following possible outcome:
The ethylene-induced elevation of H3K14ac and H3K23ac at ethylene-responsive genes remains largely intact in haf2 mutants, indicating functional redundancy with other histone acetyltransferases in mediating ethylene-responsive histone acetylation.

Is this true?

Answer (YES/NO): NO